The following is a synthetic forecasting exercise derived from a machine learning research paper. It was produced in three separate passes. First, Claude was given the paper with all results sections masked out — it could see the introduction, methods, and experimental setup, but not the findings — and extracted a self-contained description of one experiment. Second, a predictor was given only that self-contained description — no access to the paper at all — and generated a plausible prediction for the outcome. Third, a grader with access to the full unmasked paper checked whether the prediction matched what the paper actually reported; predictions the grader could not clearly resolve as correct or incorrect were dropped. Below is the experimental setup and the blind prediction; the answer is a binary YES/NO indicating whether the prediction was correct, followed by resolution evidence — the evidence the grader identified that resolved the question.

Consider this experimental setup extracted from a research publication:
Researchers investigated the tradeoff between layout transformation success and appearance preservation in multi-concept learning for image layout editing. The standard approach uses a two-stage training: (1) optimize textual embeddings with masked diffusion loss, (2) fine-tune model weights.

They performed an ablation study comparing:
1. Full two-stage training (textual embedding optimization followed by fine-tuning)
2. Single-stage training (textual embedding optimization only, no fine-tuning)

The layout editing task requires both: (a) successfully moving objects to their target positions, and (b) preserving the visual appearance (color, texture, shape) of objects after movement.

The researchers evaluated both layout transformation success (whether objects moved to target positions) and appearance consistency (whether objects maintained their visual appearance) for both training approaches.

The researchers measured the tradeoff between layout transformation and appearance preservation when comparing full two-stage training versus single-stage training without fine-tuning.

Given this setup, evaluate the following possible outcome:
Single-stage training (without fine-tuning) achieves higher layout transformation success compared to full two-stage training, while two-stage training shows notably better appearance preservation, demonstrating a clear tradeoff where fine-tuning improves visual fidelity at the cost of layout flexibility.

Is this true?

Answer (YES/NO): YES